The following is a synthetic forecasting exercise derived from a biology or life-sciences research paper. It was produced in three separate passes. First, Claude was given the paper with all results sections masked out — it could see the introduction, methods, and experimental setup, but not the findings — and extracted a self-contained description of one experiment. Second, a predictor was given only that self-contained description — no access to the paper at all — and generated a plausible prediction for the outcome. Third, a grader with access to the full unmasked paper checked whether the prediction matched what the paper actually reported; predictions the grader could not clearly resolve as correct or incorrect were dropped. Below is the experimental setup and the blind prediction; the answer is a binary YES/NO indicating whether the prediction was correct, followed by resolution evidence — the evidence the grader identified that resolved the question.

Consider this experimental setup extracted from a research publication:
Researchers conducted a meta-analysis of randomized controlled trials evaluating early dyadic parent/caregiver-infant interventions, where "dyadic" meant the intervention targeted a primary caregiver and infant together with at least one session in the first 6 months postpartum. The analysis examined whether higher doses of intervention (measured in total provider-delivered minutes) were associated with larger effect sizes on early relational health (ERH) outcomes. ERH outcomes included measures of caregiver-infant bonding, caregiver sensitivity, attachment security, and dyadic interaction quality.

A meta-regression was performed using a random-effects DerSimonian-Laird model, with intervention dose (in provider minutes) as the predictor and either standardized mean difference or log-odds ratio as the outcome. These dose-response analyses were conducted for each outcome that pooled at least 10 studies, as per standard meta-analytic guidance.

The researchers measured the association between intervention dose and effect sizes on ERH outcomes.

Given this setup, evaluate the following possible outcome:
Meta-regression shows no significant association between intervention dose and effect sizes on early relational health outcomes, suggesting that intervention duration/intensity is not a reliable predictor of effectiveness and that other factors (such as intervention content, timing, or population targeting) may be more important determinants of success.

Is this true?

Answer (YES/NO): YES